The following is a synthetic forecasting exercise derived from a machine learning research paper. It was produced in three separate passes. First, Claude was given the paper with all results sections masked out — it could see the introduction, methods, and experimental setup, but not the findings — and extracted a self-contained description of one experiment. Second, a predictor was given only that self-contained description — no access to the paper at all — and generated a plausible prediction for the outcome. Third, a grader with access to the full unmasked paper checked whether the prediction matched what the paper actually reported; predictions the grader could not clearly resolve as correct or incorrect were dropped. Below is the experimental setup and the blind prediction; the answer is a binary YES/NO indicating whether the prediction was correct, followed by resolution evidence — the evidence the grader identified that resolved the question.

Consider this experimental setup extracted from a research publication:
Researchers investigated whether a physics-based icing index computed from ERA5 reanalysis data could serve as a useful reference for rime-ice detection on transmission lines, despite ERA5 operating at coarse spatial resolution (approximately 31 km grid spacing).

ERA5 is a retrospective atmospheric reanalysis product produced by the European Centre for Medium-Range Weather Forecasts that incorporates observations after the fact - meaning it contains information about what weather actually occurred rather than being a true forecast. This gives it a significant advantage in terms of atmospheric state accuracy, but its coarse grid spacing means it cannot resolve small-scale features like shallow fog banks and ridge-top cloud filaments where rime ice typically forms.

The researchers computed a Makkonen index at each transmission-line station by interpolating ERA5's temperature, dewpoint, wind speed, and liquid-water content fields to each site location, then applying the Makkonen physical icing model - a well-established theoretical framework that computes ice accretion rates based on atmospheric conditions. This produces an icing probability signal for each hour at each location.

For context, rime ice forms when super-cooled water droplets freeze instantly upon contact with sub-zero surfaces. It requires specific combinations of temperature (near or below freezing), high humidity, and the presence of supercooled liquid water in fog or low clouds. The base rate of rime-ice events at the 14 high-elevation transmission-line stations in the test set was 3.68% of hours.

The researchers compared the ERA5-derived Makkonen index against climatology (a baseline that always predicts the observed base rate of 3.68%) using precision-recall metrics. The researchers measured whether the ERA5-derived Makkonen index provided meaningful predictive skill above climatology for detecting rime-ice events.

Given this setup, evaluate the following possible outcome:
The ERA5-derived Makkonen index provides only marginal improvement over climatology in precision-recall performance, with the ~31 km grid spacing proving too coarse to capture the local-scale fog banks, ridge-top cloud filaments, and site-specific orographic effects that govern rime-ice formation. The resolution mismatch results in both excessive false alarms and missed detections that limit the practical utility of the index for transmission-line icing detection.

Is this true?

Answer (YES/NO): NO